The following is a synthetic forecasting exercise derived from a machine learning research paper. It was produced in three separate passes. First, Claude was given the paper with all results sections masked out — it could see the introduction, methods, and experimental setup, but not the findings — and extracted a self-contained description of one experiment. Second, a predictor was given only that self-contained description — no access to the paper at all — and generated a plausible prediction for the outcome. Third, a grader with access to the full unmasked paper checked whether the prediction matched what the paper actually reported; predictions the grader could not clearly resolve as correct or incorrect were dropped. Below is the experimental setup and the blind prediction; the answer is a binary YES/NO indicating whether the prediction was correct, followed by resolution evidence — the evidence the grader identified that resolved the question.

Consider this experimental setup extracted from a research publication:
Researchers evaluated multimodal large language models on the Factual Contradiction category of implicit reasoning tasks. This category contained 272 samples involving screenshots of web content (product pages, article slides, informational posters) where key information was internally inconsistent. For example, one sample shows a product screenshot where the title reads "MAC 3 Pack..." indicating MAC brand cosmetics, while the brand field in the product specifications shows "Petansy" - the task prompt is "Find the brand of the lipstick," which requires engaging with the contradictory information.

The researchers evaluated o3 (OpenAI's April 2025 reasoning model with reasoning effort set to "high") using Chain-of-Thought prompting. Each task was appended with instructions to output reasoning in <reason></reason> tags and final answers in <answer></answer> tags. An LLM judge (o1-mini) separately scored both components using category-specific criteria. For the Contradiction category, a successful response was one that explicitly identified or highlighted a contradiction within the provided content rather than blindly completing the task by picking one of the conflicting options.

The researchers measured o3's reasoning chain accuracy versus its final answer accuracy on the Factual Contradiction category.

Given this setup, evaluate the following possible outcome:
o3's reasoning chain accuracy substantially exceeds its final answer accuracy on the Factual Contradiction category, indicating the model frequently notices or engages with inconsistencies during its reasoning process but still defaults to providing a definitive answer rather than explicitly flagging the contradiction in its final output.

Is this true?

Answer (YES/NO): YES